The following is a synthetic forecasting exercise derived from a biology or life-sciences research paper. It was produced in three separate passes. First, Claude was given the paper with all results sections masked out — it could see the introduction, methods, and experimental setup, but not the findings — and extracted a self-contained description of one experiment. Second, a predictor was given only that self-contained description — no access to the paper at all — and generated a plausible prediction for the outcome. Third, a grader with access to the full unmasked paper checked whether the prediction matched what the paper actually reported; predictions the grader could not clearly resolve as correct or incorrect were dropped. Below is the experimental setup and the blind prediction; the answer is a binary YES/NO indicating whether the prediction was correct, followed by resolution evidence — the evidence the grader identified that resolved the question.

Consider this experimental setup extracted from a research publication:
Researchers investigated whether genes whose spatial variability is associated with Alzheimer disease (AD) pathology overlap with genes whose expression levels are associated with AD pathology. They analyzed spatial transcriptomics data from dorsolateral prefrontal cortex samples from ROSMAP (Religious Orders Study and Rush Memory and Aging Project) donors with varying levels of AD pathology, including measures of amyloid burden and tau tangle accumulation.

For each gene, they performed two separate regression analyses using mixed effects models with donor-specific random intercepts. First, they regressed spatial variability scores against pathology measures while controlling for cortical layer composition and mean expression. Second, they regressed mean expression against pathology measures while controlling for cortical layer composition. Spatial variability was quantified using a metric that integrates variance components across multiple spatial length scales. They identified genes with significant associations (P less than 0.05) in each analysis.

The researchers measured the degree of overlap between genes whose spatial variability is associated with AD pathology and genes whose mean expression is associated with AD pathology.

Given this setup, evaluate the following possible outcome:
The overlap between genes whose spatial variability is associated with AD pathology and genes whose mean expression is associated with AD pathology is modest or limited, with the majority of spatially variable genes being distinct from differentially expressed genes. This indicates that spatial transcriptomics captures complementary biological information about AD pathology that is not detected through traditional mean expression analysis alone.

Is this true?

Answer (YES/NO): YES